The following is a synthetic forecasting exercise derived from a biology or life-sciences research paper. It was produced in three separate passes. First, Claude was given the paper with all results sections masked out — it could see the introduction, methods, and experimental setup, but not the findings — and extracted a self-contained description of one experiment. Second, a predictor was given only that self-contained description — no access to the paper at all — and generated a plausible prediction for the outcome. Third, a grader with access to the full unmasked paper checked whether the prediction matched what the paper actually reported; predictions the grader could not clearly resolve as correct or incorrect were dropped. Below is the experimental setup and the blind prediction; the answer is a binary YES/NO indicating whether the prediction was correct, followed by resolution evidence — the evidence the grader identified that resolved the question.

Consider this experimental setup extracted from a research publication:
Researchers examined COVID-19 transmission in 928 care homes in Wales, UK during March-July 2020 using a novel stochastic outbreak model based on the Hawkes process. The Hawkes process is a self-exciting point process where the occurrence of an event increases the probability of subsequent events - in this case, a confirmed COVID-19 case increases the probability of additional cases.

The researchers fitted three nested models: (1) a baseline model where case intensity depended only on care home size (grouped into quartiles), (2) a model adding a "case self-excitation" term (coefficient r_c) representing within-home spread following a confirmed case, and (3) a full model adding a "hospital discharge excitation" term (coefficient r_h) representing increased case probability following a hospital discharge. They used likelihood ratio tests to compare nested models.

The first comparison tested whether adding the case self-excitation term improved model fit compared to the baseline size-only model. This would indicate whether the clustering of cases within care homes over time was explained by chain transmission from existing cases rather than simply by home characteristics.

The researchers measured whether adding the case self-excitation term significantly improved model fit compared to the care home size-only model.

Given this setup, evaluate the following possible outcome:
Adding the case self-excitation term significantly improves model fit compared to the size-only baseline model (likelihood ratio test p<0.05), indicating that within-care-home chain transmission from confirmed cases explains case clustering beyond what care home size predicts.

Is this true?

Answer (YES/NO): YES